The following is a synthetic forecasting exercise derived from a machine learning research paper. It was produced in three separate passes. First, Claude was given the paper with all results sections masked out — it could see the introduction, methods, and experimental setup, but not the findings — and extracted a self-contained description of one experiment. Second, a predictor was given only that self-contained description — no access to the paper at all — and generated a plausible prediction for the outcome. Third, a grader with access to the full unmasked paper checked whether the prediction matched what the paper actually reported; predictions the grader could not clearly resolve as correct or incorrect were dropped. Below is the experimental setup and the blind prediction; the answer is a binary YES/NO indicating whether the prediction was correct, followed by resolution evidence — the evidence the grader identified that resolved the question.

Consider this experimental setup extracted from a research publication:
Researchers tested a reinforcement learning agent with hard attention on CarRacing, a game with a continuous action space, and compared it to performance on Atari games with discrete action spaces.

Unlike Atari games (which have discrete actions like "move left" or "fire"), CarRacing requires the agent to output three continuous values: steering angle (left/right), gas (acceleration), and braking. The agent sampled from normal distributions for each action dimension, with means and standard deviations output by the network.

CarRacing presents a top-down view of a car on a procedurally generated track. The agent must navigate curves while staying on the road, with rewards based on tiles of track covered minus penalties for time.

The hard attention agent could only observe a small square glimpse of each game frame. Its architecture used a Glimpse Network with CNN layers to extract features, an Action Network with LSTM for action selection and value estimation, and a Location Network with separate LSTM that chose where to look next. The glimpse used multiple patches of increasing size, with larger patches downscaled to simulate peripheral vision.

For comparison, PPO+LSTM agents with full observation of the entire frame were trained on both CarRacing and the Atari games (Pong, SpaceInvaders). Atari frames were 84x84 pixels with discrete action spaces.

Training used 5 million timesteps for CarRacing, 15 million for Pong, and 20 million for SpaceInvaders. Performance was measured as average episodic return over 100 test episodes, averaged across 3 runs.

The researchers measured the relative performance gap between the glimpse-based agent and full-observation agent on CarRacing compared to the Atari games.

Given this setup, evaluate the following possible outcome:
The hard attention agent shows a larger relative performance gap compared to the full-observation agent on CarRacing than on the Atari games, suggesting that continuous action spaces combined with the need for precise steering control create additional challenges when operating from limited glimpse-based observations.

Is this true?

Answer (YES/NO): NO